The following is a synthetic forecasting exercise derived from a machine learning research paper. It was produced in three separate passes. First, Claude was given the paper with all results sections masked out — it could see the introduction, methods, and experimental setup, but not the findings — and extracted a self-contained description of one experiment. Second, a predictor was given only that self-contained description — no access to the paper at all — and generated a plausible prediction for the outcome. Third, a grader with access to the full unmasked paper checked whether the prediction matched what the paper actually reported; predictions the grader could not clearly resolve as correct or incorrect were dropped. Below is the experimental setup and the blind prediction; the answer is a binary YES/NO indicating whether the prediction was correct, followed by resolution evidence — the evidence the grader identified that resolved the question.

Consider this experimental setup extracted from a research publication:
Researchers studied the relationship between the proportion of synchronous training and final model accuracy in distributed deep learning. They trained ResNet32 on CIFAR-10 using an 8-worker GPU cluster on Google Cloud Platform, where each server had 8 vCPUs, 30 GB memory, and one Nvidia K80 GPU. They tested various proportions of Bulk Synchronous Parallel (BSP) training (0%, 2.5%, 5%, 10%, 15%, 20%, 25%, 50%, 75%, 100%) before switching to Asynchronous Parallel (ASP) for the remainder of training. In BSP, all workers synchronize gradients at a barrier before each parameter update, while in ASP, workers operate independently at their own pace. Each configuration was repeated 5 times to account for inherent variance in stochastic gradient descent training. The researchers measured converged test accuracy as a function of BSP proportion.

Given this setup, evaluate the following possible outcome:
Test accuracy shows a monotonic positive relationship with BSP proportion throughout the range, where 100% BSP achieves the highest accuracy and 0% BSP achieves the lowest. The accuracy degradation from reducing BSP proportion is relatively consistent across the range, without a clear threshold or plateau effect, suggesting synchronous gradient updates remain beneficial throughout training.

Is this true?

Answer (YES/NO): NO